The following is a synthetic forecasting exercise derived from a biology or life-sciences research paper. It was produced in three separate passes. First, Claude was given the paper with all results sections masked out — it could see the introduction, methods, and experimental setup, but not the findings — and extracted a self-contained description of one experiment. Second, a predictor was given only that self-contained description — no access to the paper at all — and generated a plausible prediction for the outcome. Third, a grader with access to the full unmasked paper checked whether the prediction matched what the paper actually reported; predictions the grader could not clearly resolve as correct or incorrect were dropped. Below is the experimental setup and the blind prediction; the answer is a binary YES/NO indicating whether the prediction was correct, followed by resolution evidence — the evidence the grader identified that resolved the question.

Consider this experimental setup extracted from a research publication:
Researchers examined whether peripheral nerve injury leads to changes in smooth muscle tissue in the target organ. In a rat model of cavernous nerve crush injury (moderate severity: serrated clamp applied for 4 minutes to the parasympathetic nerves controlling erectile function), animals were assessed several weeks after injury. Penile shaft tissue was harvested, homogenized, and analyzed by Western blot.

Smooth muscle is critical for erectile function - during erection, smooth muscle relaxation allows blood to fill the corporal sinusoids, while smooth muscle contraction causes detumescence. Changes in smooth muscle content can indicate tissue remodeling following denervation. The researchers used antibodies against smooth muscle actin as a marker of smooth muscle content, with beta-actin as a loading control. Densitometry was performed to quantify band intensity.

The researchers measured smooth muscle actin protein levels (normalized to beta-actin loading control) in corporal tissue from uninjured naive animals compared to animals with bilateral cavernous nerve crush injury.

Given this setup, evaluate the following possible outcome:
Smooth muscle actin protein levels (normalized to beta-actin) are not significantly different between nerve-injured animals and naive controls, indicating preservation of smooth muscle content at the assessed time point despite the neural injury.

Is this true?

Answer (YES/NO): NO